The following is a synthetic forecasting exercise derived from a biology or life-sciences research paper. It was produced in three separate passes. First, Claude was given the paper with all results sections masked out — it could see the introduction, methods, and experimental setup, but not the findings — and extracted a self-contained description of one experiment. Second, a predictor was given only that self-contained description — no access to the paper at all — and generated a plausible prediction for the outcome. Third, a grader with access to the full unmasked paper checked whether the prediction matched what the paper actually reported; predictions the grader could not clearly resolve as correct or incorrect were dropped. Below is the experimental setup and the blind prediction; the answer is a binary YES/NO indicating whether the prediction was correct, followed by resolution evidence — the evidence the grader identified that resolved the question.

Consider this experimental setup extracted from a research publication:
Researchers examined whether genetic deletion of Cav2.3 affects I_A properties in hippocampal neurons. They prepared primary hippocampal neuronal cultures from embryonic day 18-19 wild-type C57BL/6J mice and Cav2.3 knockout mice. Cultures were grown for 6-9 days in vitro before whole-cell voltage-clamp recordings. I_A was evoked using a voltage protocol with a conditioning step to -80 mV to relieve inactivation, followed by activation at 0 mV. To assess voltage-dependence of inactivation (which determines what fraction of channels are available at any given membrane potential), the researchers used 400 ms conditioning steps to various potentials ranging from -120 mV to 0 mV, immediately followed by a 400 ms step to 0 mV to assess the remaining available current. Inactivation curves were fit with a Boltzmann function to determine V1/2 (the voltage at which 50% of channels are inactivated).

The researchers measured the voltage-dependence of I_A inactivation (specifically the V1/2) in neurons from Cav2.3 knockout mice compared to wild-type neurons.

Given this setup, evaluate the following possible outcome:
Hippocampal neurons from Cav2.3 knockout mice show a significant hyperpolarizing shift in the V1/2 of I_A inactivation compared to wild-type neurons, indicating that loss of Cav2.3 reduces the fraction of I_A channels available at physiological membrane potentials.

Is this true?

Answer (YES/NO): NO